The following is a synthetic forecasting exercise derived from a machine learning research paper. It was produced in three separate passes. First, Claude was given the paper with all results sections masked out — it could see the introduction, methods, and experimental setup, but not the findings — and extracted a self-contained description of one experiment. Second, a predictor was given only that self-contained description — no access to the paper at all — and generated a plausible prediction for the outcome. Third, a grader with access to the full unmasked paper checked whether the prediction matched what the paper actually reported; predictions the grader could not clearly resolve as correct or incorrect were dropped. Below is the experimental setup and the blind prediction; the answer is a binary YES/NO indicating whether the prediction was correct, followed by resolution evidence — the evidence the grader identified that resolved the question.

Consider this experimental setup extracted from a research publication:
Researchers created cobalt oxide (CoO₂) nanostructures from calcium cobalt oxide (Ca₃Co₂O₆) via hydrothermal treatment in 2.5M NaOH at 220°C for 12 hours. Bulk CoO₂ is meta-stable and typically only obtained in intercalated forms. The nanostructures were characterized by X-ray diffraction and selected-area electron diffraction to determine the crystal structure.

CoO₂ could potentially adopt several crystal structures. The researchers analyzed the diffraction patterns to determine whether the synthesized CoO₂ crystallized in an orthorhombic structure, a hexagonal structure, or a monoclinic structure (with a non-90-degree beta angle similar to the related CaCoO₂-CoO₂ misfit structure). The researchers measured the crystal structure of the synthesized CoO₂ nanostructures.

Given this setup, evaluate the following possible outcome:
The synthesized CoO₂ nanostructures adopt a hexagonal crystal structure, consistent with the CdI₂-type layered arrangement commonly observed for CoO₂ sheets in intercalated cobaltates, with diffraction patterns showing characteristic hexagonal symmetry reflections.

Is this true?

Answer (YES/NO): NO